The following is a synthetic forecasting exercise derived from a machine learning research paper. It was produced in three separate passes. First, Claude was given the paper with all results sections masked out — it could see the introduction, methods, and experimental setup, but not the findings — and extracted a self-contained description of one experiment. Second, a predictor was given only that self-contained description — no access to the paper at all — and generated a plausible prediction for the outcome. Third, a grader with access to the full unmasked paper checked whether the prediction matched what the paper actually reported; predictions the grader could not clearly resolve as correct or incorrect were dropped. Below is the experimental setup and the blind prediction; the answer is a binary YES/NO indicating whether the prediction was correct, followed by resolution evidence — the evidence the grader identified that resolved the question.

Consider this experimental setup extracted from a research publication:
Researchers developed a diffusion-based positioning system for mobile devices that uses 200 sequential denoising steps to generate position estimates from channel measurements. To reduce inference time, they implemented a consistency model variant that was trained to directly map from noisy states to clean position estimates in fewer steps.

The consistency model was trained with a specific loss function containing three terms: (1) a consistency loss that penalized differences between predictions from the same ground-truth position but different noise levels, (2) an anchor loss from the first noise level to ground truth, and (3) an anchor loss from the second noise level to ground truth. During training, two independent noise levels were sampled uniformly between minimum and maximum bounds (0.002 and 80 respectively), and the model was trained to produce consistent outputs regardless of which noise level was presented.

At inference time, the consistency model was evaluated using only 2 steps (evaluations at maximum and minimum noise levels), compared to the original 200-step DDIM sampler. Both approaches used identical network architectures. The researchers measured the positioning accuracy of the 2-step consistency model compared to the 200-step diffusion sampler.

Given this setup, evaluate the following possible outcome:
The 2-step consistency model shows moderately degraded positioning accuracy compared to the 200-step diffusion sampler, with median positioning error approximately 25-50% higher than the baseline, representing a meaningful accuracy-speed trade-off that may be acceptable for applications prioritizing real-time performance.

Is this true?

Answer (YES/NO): NO